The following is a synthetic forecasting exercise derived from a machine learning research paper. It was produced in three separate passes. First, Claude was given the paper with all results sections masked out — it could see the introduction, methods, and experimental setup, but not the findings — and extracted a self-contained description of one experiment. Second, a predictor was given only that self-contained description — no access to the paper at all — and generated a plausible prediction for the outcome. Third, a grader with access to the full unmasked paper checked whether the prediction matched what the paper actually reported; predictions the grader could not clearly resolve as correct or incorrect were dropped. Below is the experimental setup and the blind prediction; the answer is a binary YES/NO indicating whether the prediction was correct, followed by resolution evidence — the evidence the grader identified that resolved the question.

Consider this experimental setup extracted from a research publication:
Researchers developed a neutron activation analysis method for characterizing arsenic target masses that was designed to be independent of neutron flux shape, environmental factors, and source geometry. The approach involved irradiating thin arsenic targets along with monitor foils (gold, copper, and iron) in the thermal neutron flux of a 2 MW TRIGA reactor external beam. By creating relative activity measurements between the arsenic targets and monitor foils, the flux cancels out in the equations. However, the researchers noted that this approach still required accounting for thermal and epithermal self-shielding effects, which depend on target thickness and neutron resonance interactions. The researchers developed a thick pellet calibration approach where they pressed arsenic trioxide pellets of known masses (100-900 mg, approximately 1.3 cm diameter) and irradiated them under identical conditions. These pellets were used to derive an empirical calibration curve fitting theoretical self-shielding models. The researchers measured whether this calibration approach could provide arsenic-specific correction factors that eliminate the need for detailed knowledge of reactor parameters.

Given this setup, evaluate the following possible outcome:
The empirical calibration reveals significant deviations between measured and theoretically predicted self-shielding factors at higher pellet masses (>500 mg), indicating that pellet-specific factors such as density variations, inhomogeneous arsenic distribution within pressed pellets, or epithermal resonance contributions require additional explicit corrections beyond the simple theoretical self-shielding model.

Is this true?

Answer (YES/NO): NO